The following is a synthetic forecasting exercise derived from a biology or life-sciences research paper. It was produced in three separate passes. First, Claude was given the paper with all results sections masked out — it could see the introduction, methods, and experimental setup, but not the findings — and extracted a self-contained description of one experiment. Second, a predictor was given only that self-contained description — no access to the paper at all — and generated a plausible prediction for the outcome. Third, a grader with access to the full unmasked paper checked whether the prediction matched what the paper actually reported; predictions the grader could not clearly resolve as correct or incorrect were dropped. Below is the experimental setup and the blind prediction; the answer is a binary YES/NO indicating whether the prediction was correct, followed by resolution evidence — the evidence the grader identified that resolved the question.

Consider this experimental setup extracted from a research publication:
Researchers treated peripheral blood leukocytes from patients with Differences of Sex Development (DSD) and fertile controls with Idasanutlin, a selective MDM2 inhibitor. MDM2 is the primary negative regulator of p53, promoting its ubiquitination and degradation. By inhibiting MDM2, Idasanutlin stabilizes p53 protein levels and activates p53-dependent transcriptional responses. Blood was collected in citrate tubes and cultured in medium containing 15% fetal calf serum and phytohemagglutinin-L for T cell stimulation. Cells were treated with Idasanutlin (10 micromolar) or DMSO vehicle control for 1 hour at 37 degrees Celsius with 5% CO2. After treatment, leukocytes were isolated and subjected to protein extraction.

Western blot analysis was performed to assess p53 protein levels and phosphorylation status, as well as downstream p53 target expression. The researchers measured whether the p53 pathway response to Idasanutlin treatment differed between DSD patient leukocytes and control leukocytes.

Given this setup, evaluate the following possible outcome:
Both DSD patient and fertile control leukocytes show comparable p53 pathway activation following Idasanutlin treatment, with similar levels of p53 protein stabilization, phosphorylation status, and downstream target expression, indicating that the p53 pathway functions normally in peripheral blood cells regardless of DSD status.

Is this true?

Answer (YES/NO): NO